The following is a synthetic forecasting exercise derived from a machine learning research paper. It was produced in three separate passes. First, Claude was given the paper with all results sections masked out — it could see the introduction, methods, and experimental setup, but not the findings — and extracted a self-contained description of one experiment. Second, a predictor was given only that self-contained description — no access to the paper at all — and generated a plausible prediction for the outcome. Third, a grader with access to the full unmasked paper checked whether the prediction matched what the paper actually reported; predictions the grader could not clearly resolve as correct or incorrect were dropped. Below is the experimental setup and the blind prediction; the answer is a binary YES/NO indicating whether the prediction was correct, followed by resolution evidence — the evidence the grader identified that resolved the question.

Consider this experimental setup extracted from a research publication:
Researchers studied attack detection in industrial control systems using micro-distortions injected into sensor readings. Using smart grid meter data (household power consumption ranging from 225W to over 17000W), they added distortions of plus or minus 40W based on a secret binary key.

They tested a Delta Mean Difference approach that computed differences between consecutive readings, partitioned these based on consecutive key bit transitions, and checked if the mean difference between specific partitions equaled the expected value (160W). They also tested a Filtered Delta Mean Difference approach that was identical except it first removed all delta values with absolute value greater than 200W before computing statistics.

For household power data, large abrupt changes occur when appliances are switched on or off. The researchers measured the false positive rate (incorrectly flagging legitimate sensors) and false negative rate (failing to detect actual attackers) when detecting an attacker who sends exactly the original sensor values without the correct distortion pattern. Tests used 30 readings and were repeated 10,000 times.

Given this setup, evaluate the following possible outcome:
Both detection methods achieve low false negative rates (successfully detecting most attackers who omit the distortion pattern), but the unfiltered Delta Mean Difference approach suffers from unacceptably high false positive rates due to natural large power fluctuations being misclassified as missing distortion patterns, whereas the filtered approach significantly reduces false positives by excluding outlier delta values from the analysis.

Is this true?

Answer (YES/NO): NO